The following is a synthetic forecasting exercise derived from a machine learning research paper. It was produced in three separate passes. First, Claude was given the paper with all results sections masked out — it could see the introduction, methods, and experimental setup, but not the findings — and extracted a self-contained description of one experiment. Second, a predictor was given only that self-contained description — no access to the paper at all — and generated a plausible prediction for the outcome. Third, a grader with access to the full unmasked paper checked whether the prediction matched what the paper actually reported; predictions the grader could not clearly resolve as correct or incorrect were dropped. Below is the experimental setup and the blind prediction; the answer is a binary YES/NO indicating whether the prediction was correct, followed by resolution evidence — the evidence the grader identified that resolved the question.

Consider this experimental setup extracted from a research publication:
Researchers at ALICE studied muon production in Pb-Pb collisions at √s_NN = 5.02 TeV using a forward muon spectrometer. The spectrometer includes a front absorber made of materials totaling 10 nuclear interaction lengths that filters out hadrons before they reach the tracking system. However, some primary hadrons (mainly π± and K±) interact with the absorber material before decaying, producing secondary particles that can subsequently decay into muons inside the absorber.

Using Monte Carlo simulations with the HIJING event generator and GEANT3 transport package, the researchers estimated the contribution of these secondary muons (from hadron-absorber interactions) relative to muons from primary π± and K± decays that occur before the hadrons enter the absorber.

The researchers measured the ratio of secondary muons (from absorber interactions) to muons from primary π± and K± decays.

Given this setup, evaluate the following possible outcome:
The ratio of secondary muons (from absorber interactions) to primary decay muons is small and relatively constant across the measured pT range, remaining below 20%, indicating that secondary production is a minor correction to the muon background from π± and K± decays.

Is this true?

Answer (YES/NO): YES